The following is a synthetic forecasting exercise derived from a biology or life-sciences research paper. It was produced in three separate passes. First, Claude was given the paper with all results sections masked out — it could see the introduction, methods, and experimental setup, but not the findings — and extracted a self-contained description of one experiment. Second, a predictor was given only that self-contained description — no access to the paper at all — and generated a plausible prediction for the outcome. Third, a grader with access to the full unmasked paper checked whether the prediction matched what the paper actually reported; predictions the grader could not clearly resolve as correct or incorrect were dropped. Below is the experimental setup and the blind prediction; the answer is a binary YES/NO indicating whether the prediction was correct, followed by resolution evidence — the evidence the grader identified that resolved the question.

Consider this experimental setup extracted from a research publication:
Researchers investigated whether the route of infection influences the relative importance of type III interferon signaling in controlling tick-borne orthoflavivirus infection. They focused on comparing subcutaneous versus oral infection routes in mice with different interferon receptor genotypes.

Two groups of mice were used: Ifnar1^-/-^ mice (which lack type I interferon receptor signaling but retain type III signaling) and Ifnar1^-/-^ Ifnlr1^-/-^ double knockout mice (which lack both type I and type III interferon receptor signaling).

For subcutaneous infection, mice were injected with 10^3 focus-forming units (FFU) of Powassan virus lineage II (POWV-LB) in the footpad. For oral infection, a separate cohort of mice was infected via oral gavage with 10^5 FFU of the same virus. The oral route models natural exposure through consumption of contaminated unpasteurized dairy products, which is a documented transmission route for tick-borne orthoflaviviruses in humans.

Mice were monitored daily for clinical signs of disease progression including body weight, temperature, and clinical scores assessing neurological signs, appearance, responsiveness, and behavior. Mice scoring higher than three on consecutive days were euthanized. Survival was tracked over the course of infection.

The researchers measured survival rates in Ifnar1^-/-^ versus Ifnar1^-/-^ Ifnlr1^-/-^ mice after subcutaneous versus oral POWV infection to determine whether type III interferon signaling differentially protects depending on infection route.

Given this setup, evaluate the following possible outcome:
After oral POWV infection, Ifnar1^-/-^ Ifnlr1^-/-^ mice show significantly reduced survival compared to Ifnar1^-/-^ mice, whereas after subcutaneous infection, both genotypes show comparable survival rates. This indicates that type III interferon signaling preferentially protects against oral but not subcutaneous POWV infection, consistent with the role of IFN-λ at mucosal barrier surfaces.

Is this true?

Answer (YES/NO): NO